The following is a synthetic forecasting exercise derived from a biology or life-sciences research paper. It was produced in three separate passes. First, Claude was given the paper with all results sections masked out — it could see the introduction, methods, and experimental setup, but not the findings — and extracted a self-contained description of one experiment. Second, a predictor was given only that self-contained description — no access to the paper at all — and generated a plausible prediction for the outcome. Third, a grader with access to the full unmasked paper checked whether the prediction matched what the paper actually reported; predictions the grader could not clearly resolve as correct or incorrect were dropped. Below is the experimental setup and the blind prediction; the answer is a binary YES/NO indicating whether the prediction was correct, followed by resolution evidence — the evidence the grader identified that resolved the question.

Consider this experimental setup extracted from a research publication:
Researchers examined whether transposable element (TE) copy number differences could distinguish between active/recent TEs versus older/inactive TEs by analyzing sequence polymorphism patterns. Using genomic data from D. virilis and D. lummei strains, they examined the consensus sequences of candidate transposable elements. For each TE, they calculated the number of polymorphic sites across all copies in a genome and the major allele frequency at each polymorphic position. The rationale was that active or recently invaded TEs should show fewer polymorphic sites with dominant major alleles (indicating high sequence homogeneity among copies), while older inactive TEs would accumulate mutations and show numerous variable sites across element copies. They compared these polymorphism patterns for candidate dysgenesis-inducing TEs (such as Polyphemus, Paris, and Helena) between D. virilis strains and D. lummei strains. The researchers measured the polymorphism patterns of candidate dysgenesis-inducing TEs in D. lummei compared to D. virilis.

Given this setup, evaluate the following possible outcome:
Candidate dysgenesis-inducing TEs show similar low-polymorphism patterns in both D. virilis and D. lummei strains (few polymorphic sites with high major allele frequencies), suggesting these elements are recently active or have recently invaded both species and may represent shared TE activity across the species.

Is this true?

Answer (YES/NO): NO